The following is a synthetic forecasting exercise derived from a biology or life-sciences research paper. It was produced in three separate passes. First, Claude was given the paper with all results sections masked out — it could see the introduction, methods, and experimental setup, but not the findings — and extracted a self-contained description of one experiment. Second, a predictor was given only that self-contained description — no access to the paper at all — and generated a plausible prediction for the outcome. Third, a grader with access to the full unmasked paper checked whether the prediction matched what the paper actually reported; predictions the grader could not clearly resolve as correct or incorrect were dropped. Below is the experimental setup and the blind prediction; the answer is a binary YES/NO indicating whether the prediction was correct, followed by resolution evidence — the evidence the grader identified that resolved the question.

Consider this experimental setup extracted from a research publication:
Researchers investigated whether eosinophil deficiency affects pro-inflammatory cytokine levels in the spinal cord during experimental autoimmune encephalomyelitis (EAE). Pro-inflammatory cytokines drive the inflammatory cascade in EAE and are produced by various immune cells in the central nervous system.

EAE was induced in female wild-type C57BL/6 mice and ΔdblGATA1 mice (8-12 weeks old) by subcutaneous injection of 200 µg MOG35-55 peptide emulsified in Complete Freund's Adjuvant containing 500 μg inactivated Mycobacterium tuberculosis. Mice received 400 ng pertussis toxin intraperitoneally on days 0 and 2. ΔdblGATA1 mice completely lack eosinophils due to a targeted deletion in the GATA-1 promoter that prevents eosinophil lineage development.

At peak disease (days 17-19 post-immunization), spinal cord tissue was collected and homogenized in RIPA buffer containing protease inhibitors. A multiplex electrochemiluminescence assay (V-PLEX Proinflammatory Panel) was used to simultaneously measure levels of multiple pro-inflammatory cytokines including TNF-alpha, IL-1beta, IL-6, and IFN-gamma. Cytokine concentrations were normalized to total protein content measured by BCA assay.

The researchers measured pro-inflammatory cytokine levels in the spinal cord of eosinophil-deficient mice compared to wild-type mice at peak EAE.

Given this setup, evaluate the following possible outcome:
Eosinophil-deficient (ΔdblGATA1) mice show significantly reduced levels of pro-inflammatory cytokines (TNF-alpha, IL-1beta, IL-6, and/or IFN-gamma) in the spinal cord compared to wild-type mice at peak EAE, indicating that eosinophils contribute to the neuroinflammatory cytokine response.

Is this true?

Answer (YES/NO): NO